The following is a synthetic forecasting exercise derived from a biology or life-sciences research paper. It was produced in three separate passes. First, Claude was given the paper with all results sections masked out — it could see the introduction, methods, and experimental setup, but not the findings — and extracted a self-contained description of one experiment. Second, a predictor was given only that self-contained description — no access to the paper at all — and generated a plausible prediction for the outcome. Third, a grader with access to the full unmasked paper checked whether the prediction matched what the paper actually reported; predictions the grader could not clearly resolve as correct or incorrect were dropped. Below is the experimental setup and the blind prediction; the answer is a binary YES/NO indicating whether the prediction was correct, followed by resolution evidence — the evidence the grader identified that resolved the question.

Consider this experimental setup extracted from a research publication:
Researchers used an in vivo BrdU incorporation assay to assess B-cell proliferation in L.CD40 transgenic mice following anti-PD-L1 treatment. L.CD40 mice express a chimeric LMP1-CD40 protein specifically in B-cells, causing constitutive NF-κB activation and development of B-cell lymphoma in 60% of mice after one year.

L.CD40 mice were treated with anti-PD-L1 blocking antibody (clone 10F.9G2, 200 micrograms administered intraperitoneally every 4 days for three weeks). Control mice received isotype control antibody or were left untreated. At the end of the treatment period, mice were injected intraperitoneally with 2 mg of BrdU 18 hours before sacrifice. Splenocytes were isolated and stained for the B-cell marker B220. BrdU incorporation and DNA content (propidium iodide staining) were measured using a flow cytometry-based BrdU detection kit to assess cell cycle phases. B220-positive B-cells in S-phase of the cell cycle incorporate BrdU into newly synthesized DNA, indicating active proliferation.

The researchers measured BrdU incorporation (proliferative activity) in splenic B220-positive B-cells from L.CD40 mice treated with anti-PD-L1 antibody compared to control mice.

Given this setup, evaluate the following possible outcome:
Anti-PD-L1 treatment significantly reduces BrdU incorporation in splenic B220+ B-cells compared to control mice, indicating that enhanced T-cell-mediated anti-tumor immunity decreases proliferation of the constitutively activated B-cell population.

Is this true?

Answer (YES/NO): YES